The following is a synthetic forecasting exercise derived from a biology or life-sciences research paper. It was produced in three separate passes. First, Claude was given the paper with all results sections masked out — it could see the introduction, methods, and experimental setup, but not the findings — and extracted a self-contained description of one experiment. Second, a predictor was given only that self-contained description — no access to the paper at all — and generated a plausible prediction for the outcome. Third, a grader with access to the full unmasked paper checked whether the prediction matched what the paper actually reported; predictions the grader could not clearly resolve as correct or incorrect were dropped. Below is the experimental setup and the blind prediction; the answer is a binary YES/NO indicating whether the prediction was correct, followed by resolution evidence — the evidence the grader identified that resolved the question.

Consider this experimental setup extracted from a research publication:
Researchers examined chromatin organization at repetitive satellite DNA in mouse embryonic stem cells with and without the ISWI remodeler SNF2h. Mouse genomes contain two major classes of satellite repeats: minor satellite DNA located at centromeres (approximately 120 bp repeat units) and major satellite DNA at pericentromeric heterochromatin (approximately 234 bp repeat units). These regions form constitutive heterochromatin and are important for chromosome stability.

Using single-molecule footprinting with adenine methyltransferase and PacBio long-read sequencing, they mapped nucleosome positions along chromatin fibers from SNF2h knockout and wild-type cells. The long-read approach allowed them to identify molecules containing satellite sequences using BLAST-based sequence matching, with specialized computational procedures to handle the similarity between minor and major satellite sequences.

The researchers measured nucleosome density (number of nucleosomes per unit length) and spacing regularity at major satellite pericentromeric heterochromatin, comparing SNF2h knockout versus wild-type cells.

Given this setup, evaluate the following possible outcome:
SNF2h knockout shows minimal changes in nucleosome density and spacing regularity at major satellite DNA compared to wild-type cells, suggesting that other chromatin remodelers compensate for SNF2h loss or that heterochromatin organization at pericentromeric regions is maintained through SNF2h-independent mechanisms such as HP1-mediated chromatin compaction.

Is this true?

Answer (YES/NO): NO